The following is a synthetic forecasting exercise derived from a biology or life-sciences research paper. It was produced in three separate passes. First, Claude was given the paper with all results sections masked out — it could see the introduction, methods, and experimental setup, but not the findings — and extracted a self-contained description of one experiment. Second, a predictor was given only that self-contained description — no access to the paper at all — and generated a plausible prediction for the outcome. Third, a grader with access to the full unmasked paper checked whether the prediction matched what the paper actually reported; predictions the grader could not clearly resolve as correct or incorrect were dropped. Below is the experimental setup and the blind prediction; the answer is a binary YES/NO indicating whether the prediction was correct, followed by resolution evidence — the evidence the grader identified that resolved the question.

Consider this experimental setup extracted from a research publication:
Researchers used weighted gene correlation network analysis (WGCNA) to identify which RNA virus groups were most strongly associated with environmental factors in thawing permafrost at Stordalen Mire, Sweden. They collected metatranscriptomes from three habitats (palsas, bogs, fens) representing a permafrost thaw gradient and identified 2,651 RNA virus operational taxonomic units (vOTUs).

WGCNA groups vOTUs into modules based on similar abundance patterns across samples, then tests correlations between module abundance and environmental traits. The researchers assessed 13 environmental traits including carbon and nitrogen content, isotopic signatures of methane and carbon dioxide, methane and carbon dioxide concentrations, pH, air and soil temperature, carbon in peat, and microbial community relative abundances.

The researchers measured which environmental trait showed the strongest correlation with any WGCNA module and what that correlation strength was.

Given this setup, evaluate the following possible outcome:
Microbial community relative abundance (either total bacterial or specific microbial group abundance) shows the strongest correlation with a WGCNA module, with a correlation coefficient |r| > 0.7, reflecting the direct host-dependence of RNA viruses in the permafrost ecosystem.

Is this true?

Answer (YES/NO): YES